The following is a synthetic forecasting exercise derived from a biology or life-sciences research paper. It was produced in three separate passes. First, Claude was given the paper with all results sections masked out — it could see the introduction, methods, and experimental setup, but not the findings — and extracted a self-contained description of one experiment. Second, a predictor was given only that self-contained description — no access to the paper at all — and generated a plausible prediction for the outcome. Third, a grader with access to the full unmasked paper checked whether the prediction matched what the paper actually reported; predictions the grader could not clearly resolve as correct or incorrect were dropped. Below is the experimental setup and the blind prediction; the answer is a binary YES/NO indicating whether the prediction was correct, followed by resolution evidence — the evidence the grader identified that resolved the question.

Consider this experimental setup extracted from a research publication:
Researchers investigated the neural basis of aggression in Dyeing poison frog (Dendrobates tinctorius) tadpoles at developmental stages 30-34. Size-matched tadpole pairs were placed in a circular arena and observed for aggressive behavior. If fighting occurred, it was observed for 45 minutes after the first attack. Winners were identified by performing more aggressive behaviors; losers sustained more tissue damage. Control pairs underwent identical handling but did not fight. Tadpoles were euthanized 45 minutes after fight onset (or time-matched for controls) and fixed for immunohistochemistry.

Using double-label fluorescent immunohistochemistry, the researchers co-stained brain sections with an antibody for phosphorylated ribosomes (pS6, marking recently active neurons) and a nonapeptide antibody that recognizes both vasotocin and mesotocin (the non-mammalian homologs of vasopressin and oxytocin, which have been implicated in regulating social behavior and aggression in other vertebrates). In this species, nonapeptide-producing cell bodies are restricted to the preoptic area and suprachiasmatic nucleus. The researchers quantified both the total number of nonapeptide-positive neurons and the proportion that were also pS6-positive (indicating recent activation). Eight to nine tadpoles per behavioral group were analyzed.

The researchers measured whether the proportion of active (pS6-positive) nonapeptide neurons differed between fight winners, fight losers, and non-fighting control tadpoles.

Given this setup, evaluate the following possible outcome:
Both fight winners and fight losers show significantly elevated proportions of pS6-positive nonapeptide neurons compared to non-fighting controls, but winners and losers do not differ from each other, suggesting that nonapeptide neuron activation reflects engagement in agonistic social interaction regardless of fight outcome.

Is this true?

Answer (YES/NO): NO